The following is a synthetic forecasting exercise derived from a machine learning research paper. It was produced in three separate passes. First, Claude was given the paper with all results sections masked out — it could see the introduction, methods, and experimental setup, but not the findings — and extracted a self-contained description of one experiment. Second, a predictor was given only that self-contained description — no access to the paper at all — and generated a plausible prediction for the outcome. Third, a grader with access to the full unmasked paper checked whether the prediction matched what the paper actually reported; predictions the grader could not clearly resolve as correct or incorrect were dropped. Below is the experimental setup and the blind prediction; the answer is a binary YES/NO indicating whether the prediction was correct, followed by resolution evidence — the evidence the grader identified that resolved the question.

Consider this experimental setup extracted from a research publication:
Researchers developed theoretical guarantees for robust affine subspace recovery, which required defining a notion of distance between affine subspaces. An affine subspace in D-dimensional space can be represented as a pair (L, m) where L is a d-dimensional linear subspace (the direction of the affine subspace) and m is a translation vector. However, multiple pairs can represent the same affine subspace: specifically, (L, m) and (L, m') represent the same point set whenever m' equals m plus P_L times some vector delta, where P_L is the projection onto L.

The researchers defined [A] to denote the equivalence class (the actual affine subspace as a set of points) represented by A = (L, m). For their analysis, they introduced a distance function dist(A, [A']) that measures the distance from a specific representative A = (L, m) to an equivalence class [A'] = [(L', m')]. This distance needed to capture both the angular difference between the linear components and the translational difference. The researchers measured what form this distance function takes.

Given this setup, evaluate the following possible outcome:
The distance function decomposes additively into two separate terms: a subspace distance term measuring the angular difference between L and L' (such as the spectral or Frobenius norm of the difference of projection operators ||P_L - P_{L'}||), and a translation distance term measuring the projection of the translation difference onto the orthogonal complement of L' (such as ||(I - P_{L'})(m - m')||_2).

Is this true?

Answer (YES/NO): NO